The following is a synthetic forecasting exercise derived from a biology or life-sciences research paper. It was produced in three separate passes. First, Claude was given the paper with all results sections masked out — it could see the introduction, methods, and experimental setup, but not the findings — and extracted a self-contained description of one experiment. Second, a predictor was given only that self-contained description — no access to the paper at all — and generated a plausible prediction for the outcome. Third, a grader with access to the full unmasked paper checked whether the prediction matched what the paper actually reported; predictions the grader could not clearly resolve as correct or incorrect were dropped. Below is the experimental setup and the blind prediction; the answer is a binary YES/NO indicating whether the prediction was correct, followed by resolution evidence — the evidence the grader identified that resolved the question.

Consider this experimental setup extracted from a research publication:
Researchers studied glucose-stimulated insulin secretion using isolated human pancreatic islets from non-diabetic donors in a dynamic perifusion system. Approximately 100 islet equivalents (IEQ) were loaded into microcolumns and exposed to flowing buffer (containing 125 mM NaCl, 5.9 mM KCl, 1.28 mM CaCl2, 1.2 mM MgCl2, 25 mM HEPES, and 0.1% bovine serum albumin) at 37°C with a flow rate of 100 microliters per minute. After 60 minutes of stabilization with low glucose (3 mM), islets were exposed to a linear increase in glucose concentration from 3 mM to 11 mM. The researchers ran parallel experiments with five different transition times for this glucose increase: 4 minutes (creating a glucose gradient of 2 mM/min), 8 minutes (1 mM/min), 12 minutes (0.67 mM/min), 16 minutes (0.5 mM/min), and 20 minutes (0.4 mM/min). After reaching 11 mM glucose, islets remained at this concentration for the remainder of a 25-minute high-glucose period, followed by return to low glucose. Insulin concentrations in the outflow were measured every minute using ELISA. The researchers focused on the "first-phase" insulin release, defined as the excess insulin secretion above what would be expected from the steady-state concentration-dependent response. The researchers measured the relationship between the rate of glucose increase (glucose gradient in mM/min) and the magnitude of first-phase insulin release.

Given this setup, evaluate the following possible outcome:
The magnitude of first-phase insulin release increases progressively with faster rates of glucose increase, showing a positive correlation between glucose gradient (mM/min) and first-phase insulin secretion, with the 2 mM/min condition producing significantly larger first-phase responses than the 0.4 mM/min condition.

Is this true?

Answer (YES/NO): YES